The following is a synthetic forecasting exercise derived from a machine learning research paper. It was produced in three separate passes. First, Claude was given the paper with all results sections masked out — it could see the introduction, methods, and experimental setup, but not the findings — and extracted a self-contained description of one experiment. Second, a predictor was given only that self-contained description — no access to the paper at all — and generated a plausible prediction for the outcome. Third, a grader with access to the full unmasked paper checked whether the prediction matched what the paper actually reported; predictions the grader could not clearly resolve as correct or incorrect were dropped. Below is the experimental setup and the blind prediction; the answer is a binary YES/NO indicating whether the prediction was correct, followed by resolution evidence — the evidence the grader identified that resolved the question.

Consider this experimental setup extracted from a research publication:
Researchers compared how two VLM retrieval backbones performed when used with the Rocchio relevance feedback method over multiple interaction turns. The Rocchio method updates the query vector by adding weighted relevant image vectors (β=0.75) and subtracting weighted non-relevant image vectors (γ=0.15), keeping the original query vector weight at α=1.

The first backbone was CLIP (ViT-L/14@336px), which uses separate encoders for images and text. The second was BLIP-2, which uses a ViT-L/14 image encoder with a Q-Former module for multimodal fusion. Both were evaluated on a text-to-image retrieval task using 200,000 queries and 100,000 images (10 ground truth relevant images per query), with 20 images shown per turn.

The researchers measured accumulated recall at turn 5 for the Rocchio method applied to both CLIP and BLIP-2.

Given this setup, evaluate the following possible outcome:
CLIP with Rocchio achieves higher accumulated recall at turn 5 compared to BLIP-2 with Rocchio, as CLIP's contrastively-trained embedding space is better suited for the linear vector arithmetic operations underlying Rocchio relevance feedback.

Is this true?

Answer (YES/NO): YES